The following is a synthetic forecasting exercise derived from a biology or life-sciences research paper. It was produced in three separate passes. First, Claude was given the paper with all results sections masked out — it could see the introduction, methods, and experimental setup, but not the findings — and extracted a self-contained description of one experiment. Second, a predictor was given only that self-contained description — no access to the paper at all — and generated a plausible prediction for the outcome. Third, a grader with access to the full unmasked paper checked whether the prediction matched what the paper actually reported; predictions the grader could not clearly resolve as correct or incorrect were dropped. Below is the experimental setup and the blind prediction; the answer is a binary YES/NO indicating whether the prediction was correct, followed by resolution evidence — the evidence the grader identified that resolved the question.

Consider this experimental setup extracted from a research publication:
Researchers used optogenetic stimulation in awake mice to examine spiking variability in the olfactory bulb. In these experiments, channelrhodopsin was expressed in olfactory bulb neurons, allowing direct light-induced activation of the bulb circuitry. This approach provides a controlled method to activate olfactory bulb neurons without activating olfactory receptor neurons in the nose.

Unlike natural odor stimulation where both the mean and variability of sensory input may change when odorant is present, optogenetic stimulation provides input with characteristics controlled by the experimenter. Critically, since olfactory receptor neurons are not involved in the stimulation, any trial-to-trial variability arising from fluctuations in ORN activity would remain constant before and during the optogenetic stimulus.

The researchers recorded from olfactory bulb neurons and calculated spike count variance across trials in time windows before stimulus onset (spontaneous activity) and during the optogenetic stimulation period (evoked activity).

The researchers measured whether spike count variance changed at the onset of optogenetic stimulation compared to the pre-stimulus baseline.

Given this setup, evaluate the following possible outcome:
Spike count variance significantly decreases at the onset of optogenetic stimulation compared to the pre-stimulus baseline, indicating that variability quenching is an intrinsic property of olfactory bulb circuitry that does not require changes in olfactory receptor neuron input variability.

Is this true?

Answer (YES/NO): NO